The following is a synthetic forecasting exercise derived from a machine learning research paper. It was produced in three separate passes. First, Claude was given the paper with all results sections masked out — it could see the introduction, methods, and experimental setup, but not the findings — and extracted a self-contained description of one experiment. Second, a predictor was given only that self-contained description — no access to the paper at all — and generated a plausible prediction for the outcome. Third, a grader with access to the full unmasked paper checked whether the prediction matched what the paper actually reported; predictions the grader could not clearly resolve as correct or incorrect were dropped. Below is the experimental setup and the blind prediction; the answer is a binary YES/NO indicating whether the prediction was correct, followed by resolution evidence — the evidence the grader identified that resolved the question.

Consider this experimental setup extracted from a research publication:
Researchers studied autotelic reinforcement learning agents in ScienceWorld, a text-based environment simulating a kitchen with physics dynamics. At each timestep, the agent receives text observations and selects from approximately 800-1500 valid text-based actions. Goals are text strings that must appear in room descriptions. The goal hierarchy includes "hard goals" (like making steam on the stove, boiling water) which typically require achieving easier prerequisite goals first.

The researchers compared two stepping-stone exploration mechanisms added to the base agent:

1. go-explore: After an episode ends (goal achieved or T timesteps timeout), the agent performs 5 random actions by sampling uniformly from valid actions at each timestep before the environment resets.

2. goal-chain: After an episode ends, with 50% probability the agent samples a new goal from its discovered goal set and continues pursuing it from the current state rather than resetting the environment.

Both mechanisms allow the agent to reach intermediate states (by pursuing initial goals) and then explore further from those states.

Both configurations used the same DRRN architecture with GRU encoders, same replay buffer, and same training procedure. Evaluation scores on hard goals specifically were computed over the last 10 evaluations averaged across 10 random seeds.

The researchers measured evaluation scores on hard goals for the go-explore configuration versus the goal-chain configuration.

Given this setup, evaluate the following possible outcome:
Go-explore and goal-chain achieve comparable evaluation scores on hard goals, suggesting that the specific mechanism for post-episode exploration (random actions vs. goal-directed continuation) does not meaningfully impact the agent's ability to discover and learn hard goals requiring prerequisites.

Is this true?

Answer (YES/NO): NO